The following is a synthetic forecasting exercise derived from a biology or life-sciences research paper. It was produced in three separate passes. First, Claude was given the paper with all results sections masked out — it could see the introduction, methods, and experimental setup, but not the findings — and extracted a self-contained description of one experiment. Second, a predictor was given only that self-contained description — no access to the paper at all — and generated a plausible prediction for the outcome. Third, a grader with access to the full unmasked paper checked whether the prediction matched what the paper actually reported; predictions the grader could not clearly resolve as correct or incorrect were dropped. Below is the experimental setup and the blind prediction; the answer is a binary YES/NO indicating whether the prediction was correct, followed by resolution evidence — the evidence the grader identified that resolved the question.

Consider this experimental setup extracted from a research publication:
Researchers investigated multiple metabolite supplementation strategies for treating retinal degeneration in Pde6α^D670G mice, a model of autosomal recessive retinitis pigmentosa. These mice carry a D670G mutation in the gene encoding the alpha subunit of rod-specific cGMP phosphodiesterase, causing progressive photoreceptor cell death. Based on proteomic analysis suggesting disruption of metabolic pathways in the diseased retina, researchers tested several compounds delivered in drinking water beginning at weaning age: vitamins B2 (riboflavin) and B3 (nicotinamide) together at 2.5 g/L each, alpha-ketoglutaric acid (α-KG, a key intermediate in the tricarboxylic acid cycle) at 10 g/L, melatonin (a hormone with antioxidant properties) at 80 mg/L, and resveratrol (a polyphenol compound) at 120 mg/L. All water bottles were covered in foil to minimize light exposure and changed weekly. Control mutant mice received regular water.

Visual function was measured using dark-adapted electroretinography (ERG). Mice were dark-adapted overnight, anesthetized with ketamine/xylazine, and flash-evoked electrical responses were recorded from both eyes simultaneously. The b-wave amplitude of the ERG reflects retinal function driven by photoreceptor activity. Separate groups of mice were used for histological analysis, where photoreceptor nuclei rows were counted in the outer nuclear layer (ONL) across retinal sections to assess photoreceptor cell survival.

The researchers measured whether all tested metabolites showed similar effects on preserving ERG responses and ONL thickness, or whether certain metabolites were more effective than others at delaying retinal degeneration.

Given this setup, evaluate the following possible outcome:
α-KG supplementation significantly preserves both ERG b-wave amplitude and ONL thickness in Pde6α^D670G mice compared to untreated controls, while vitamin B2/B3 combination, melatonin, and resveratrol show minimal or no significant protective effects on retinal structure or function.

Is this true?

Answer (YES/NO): YES